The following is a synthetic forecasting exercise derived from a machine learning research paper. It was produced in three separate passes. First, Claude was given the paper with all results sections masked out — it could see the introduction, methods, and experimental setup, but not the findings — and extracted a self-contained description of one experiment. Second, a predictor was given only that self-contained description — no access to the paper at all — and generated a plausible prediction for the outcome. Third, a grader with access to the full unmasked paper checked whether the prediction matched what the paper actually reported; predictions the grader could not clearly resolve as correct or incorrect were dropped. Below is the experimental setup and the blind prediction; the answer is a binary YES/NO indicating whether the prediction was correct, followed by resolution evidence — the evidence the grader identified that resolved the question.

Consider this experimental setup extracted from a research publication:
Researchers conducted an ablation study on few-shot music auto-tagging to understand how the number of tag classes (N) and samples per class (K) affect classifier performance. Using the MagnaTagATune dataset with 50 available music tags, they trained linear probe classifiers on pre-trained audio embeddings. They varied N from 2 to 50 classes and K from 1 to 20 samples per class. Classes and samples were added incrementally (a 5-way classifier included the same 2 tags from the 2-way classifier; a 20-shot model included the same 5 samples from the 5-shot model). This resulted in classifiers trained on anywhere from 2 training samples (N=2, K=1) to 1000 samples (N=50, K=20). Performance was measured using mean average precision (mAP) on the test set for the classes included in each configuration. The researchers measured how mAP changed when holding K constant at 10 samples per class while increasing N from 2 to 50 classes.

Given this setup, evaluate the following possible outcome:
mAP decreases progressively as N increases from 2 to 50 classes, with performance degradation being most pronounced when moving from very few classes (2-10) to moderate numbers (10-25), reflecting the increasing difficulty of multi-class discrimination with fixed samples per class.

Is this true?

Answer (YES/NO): NO